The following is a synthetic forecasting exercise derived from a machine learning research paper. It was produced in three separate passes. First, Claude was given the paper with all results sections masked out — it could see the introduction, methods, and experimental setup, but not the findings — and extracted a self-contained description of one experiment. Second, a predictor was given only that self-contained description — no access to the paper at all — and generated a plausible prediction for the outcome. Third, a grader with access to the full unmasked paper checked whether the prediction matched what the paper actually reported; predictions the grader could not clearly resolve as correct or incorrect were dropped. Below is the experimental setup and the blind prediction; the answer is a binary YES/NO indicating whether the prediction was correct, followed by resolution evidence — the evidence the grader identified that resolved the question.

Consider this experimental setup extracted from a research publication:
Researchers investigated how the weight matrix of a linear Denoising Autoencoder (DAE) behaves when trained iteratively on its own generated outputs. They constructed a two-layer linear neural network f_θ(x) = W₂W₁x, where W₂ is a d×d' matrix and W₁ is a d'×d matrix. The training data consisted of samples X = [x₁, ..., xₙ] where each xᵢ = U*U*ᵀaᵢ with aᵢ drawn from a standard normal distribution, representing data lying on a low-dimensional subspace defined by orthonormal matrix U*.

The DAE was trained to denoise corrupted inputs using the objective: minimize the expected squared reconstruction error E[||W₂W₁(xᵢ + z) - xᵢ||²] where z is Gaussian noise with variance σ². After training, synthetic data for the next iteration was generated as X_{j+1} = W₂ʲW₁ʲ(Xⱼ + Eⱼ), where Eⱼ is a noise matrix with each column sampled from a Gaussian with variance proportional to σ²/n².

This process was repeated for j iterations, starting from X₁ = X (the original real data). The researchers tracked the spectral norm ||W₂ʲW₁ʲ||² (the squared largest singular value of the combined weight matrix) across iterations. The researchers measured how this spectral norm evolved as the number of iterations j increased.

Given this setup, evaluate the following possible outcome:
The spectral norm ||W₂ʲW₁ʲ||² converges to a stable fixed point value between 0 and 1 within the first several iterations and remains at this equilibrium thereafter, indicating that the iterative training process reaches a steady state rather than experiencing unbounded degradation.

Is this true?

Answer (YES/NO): NO